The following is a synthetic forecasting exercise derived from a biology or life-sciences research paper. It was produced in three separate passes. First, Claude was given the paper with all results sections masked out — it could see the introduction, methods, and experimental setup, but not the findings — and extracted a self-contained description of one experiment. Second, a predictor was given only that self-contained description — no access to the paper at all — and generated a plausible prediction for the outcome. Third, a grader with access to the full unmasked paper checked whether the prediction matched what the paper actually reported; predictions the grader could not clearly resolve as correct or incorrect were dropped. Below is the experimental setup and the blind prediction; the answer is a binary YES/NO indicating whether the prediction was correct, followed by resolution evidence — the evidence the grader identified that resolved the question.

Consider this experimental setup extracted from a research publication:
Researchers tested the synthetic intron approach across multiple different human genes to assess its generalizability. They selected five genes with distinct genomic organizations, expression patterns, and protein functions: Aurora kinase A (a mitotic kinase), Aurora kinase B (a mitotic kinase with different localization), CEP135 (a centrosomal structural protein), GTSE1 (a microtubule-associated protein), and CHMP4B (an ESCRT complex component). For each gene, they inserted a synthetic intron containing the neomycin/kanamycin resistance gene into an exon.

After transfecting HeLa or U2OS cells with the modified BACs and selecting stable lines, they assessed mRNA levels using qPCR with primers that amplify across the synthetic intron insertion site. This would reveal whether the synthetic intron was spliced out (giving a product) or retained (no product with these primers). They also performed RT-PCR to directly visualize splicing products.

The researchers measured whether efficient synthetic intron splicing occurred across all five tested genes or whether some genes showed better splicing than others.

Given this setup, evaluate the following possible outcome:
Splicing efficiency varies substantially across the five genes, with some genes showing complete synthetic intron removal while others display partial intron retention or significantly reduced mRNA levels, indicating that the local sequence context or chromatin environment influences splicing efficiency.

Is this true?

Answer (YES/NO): NO